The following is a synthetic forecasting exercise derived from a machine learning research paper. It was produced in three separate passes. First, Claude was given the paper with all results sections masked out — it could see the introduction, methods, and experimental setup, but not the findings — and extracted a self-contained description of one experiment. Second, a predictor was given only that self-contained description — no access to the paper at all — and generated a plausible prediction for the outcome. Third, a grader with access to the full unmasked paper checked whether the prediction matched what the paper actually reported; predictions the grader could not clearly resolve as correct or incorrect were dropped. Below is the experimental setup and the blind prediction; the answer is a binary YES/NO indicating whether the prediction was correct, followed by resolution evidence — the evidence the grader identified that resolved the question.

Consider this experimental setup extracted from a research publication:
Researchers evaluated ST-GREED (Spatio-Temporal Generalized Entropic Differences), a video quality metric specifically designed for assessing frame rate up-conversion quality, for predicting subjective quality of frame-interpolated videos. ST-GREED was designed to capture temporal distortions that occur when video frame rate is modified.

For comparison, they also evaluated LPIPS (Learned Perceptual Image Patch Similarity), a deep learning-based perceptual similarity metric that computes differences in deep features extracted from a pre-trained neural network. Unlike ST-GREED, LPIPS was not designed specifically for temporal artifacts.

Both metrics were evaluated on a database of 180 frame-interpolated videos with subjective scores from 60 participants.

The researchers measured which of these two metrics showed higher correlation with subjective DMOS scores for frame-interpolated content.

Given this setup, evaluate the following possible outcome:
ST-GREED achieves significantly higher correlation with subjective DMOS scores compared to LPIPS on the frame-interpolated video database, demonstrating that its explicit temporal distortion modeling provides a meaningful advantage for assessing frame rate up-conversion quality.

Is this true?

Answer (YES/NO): NO